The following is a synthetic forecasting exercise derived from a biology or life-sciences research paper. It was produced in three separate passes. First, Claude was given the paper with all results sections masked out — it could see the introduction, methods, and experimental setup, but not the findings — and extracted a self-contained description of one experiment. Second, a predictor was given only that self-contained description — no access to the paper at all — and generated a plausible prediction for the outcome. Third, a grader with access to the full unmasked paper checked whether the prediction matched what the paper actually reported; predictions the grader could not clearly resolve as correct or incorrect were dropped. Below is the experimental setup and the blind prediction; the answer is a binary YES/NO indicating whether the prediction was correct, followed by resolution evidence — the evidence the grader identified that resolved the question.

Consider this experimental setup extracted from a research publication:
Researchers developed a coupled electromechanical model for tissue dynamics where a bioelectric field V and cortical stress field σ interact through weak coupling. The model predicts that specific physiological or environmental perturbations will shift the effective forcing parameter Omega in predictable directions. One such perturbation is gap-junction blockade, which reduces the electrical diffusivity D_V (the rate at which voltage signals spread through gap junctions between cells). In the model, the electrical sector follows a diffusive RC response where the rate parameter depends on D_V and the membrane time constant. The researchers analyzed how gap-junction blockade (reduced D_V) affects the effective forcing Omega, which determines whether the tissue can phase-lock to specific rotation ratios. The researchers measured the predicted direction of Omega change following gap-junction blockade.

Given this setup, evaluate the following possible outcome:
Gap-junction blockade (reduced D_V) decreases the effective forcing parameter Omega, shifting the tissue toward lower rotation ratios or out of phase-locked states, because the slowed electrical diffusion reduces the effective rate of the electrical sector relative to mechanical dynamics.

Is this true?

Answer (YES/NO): NO